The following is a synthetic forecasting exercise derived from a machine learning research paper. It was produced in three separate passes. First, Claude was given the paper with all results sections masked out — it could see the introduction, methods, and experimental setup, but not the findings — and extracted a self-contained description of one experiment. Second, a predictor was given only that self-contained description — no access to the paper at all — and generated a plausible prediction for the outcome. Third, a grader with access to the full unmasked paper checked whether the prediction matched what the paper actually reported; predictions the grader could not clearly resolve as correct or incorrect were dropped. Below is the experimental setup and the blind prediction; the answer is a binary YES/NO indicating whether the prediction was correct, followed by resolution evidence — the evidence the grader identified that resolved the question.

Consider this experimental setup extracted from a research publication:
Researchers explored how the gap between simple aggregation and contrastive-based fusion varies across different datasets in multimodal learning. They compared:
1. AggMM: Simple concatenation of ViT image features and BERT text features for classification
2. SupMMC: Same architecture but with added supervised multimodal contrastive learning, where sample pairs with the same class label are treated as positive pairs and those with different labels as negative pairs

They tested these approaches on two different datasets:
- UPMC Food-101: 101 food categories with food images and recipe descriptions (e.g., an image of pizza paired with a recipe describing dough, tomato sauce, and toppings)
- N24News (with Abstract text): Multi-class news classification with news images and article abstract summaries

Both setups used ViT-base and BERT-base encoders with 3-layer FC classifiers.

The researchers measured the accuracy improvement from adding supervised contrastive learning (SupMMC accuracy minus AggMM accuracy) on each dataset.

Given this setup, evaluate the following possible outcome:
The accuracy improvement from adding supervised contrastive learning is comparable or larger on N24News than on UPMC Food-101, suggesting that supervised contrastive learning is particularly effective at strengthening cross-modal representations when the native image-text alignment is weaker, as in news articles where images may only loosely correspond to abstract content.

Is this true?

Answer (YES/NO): YES